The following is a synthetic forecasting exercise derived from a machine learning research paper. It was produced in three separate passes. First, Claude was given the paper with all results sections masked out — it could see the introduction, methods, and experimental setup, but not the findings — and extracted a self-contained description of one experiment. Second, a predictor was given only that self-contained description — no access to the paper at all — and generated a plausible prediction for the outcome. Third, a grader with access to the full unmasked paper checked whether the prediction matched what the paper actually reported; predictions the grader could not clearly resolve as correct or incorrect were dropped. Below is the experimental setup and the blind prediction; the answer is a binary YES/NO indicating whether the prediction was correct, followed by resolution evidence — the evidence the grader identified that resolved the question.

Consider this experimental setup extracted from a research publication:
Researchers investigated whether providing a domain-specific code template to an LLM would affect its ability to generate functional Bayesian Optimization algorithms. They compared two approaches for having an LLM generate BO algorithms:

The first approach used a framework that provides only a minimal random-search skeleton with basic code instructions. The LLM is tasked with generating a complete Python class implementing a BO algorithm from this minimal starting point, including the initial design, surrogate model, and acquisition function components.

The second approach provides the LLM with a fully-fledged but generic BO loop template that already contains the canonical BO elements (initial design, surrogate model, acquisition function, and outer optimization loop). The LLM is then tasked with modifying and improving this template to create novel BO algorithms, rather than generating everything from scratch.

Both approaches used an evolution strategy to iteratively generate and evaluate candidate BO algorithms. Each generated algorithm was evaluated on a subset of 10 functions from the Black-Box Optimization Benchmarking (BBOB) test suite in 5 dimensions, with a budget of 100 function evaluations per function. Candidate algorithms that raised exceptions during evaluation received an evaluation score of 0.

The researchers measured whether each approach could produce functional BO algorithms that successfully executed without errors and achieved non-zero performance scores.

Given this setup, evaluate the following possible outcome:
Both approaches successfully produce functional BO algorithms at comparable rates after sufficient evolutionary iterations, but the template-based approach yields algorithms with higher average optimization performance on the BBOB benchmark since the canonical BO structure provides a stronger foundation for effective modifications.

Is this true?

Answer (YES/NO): NO